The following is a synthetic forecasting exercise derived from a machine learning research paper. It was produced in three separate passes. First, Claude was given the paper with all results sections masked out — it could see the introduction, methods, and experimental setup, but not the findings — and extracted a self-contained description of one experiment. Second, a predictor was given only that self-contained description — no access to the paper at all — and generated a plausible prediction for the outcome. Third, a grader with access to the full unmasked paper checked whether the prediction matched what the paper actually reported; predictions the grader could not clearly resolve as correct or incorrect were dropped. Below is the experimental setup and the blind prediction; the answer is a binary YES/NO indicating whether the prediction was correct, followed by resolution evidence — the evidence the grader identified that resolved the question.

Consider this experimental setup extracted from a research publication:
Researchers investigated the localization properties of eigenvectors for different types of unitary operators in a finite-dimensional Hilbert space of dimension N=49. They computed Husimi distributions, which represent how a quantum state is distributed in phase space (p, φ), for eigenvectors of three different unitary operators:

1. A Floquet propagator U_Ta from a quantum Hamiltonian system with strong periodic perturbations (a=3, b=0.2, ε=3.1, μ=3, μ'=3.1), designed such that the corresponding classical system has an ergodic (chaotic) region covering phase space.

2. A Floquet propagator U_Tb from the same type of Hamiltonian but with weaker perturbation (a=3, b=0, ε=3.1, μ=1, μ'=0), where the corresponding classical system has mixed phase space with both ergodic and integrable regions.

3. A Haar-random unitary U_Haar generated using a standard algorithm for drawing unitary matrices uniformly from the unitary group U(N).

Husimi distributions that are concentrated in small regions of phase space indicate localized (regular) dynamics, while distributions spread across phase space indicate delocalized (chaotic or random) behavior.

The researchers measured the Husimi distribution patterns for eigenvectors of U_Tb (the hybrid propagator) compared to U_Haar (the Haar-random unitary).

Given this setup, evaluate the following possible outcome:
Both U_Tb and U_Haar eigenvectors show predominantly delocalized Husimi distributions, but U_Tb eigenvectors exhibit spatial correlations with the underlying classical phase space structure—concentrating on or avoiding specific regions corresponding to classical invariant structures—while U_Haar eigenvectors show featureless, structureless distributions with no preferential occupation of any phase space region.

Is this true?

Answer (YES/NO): NO